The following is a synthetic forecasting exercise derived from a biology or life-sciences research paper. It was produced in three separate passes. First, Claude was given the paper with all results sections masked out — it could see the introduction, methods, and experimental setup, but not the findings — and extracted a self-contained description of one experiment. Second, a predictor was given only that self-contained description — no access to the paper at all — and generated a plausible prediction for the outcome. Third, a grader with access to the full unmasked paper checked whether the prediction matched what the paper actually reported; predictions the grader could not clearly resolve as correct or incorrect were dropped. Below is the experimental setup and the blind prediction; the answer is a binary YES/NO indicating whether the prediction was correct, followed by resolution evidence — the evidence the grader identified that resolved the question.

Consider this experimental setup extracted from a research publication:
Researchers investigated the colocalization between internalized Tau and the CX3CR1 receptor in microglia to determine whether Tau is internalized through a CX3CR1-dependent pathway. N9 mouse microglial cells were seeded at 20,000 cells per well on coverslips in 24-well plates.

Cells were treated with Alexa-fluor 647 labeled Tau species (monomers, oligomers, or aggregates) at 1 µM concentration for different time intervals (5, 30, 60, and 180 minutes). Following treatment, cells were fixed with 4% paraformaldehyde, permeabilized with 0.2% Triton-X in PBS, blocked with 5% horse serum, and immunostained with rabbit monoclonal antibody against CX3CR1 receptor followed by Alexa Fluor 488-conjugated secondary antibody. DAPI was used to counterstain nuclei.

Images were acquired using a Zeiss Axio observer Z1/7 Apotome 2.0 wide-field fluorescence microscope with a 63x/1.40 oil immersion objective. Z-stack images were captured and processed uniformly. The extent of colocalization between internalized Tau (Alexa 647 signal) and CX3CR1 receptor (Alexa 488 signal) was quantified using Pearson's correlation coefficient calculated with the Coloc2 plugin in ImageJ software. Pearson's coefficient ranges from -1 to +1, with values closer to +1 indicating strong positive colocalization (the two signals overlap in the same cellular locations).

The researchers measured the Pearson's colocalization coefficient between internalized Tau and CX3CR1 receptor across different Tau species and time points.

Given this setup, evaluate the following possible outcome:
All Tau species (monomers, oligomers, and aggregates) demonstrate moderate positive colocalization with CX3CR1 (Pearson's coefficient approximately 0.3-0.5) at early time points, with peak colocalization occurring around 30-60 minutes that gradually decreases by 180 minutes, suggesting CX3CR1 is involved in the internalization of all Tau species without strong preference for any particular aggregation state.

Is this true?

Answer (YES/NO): NO